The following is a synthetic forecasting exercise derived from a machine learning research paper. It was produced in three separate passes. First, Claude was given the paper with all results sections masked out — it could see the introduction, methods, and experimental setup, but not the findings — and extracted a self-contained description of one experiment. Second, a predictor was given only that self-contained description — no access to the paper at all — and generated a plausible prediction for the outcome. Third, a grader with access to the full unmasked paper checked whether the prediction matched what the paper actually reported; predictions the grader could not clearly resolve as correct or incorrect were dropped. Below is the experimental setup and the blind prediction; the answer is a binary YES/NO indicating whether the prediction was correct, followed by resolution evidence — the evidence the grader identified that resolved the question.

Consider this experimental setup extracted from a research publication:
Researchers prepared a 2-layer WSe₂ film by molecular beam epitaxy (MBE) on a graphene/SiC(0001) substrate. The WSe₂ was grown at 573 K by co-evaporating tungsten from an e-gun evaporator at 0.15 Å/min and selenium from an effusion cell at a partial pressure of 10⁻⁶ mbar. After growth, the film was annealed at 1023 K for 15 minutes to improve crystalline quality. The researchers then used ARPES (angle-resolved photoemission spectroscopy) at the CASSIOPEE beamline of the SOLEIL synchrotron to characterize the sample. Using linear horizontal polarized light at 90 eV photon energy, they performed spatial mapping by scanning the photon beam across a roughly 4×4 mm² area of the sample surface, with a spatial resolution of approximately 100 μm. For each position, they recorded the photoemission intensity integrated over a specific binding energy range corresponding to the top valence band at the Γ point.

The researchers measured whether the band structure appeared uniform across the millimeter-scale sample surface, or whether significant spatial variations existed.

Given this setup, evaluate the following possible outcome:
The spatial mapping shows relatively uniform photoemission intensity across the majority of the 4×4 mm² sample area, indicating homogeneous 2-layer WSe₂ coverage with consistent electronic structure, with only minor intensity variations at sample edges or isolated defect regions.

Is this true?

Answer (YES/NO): NO